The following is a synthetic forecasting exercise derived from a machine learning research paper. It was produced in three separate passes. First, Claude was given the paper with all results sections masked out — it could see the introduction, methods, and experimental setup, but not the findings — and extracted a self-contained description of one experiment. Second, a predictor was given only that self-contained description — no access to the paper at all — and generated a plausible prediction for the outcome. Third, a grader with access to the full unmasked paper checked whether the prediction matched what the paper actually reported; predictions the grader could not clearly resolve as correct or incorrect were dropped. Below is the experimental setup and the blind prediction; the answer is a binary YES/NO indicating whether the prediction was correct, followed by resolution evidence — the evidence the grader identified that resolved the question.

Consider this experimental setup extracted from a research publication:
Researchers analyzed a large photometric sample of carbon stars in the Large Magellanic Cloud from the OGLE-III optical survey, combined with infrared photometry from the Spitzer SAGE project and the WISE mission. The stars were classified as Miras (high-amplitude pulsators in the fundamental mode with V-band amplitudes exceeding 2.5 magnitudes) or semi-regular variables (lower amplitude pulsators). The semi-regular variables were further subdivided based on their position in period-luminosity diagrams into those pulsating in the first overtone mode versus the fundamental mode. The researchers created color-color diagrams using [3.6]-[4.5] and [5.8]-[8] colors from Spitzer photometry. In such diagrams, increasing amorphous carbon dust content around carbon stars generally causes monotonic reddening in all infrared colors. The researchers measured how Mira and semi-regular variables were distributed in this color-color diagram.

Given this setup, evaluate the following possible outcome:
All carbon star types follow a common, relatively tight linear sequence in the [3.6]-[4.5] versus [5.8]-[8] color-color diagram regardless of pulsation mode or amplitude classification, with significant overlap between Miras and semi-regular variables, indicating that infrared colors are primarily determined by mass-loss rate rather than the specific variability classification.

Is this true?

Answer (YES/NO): NO